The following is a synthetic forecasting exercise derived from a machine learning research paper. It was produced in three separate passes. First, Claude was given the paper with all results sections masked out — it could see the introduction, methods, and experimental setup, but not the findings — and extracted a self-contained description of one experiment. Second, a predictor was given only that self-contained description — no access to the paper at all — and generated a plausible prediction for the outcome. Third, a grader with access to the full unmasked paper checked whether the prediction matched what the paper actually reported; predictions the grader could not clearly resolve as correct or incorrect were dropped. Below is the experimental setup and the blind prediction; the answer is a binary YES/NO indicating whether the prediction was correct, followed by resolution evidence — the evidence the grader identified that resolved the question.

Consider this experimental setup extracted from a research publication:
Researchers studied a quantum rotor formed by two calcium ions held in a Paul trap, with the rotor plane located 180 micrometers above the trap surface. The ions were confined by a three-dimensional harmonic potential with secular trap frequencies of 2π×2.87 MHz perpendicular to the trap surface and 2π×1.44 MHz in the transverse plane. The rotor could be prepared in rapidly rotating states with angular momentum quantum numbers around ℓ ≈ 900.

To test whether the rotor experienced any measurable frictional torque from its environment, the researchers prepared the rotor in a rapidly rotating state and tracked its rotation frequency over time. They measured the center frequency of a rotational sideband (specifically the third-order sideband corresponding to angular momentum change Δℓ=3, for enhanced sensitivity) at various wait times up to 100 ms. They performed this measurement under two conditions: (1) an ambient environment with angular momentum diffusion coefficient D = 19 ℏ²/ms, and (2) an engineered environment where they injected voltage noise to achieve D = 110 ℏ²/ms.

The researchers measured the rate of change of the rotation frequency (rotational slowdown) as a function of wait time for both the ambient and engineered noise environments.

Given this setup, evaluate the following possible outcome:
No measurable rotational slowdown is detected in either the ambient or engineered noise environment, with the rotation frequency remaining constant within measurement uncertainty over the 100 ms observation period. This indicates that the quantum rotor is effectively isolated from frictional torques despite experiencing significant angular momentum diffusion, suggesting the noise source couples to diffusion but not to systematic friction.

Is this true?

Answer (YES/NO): YES